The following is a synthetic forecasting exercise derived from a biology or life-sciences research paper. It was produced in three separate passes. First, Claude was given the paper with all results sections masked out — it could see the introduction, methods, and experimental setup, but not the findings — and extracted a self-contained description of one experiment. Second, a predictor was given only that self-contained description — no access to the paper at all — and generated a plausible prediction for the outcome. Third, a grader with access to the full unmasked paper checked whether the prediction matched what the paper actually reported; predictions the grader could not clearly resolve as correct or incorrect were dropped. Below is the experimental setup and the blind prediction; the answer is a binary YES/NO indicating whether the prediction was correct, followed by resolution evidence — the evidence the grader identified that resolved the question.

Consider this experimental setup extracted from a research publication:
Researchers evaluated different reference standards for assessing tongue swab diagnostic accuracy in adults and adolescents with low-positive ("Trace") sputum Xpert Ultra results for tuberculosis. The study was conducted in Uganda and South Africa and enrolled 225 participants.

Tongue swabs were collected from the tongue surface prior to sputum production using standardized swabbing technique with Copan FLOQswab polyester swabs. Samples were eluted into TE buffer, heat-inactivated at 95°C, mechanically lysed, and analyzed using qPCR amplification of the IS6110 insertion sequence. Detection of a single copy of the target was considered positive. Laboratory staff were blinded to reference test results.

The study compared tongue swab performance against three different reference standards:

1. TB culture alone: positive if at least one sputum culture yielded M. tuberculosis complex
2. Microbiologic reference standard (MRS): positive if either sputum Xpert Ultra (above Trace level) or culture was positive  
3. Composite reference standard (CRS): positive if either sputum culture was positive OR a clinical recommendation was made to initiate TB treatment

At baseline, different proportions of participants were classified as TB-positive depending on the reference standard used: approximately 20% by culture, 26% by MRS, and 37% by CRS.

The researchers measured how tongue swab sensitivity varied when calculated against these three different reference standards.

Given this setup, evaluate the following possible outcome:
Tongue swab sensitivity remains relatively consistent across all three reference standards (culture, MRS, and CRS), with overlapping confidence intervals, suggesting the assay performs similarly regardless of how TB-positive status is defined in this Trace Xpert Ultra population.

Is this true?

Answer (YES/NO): NO